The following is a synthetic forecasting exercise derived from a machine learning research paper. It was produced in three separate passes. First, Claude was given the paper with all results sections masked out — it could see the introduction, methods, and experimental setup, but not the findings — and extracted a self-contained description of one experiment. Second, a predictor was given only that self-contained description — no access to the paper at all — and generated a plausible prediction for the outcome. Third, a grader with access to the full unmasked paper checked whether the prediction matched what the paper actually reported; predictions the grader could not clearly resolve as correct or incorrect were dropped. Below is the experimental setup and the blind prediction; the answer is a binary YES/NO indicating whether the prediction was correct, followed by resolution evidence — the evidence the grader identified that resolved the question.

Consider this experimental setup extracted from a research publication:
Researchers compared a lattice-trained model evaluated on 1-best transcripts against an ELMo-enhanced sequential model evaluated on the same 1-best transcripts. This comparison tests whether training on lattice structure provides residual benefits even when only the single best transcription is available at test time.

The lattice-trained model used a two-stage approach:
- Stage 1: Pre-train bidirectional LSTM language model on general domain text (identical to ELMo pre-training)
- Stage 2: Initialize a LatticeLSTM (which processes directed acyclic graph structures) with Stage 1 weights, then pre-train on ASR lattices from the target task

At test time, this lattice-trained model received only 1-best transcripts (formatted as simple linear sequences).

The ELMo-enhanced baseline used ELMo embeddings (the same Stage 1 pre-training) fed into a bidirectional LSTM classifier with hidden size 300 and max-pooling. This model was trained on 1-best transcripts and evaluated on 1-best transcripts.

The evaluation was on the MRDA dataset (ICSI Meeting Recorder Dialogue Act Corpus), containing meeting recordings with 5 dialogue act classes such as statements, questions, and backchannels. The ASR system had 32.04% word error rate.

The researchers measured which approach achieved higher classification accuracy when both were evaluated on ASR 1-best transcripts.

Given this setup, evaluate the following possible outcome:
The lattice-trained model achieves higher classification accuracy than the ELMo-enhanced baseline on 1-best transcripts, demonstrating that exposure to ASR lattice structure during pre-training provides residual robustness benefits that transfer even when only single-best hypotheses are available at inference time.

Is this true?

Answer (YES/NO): NO